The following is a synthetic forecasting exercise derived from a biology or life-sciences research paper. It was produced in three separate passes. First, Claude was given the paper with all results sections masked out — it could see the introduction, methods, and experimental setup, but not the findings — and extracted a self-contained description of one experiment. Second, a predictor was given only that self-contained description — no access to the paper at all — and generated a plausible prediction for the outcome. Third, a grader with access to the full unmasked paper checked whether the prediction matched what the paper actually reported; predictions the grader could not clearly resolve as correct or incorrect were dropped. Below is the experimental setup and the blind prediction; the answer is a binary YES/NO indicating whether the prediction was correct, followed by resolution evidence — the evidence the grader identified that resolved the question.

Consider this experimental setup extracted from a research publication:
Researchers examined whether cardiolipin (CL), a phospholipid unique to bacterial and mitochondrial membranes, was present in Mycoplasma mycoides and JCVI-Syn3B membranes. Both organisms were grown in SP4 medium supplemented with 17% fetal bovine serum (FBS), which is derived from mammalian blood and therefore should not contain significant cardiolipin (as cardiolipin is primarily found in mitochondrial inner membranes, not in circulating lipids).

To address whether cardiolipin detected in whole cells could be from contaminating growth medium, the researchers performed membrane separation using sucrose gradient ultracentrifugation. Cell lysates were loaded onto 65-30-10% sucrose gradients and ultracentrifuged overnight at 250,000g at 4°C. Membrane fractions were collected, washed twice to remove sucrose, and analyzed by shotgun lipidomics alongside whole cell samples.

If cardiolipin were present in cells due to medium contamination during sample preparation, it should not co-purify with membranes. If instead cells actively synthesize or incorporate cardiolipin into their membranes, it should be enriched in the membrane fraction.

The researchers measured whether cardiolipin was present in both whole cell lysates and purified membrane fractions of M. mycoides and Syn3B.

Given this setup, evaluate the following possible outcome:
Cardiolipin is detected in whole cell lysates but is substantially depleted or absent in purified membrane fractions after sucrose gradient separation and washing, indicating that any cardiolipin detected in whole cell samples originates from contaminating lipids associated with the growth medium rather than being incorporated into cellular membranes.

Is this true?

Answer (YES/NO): NO